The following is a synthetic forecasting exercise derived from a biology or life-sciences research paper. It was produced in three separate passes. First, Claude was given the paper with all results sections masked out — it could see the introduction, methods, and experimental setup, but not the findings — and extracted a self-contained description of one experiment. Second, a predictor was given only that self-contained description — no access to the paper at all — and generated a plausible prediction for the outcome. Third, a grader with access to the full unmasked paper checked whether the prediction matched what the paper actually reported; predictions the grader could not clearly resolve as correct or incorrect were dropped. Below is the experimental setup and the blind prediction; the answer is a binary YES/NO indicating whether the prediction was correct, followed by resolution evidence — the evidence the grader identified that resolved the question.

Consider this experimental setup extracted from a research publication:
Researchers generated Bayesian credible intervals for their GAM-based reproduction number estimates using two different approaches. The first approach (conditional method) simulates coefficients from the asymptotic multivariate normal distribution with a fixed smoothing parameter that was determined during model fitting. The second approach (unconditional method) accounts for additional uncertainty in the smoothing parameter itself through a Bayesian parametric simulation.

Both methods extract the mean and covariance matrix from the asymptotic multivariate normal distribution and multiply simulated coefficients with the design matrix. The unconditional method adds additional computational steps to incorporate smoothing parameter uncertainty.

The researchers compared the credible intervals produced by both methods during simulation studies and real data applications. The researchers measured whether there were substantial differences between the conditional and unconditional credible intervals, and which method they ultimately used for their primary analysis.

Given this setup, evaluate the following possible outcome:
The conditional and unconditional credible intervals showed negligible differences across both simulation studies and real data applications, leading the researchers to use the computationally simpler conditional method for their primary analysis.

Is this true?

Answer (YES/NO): YES